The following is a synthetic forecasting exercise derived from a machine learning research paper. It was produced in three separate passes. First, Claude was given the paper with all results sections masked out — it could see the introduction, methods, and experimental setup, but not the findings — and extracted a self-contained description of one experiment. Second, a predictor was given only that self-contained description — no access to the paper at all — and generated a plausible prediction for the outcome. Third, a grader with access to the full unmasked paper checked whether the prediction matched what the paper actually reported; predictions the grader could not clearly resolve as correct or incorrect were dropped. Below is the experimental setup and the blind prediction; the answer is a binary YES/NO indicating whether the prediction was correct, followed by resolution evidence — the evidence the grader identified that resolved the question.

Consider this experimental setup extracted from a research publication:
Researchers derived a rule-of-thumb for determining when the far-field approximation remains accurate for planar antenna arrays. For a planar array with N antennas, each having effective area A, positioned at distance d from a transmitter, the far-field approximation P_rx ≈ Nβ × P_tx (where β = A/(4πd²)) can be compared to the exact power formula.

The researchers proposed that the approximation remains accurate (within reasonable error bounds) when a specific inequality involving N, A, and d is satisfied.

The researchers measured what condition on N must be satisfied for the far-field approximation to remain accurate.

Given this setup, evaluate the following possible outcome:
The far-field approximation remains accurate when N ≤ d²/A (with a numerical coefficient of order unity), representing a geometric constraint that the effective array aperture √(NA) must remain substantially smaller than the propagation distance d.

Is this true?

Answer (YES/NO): NO